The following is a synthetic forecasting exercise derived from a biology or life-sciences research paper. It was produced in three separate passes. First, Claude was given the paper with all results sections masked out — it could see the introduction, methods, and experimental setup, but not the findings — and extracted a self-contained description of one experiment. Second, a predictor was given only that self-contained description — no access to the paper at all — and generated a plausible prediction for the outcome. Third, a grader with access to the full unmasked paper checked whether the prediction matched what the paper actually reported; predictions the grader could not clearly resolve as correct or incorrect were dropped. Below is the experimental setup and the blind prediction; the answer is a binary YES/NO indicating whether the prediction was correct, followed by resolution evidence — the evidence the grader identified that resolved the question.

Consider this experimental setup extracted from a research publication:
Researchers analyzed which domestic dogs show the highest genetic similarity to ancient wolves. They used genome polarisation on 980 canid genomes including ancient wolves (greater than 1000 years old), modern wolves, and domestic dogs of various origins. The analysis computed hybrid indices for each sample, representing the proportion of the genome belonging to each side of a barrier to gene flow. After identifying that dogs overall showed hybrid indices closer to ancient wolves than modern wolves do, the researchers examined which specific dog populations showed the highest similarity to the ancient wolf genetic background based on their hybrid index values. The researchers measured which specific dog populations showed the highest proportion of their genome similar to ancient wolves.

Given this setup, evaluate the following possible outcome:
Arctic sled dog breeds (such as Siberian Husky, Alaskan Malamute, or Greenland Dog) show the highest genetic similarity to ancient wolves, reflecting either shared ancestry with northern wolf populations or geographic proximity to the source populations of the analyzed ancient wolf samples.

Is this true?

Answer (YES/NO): NO